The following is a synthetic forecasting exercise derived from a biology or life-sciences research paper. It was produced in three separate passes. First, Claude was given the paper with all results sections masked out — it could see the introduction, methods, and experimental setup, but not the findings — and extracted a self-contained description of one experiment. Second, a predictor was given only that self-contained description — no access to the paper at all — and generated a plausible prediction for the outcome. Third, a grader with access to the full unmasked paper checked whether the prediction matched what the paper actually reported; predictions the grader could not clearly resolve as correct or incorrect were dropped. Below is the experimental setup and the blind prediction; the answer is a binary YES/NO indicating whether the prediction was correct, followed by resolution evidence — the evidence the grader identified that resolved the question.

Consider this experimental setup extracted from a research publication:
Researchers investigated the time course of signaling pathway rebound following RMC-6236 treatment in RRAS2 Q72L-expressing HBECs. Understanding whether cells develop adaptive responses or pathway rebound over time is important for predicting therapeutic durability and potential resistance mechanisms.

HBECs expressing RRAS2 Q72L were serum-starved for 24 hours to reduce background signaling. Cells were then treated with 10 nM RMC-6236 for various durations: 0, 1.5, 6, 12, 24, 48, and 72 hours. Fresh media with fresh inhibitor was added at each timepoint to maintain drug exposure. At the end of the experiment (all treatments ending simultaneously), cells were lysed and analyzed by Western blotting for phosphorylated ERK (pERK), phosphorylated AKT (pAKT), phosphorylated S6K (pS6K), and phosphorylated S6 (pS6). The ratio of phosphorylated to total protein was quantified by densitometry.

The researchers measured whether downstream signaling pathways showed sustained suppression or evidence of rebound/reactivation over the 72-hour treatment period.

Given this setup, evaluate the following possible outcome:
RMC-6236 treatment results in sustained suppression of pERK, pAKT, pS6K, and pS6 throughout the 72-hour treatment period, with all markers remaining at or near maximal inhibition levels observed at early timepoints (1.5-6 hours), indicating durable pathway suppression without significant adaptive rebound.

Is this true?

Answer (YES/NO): NO